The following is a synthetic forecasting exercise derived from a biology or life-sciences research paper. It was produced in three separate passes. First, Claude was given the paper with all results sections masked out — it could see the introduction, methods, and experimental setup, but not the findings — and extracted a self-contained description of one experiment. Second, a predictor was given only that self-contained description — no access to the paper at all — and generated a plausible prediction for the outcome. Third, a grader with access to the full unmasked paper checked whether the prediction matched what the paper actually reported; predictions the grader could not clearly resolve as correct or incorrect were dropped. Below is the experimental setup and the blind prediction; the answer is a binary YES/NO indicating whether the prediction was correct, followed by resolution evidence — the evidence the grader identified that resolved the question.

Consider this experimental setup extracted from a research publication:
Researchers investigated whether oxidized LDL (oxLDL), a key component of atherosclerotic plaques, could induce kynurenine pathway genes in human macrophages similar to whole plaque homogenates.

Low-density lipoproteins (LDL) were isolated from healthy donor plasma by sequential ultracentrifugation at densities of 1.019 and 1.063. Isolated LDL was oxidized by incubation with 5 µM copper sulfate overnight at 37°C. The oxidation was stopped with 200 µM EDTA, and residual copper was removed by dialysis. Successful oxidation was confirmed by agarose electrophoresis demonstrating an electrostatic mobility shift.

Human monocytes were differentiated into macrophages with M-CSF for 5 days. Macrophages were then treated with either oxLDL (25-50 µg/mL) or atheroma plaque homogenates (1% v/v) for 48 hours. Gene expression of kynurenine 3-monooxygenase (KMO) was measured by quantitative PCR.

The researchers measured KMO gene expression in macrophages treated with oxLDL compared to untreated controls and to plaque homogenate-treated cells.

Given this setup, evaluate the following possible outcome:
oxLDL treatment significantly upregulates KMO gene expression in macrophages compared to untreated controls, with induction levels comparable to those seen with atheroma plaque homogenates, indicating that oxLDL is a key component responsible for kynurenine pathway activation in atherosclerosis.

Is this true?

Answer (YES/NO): YES